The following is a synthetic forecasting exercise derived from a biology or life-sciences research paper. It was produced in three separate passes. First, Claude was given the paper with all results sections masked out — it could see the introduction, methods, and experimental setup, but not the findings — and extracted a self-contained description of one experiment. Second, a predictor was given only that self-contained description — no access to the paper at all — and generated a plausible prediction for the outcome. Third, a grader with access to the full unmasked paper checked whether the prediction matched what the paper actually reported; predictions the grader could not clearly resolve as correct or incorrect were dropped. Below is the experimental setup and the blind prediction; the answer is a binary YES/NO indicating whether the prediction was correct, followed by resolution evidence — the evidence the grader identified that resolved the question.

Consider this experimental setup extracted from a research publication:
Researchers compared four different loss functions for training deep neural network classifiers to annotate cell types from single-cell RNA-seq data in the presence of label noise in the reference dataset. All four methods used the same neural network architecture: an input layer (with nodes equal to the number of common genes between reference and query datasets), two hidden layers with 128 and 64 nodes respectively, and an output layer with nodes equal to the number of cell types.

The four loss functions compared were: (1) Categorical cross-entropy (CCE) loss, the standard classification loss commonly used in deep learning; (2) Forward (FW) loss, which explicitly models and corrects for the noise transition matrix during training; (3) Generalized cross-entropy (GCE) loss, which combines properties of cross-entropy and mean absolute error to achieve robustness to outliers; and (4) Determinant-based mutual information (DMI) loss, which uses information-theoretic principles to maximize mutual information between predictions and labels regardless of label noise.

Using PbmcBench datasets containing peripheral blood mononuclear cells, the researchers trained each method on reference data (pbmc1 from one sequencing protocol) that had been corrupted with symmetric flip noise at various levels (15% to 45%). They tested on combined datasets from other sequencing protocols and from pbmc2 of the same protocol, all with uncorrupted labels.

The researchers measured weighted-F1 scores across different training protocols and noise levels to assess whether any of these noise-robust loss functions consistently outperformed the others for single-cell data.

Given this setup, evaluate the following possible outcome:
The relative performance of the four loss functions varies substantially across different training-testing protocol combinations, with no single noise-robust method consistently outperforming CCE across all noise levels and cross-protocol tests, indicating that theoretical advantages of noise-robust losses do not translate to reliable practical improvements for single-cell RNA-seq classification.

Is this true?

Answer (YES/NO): YES